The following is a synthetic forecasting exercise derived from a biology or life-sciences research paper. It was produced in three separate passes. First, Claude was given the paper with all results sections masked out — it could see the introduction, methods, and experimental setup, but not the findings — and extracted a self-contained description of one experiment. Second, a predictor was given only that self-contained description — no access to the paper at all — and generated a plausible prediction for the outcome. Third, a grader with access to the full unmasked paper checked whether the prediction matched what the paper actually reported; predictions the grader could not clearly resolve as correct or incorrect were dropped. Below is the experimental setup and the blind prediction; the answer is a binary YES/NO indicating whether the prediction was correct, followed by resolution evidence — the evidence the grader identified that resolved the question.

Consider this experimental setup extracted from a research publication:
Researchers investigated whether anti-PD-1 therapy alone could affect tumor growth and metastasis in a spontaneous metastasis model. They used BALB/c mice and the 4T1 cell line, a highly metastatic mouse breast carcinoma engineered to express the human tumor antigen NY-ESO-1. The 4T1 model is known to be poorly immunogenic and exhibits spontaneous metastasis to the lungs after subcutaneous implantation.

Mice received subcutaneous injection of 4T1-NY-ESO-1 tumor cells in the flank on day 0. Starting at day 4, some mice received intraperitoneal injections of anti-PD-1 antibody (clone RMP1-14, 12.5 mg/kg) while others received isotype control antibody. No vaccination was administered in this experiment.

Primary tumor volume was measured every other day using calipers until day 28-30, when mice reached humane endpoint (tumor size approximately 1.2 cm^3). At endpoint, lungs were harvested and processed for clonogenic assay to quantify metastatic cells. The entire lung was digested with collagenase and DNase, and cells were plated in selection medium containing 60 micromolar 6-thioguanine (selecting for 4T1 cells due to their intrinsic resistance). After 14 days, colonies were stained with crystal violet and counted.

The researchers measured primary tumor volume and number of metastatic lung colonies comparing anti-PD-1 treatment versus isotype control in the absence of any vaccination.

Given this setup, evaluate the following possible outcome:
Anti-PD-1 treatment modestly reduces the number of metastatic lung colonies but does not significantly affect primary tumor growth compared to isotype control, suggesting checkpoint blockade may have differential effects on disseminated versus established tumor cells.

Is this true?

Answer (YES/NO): NO